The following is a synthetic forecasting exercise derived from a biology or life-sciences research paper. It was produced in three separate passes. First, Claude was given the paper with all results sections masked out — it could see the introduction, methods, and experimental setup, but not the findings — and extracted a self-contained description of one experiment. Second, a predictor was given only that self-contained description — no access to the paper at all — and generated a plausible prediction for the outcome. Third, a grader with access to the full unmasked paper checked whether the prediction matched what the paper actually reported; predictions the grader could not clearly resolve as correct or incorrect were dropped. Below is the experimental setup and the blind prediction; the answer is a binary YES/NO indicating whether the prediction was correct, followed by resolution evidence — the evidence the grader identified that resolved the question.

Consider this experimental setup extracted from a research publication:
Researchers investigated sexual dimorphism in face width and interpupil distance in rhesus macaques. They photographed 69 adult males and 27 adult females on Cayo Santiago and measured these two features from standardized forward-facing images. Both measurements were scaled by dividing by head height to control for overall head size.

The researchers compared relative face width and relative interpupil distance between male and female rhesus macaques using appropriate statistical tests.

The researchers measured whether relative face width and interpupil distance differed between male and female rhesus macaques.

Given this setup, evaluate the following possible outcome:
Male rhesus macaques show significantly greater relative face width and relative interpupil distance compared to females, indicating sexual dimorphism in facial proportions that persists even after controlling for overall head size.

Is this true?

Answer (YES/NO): NO